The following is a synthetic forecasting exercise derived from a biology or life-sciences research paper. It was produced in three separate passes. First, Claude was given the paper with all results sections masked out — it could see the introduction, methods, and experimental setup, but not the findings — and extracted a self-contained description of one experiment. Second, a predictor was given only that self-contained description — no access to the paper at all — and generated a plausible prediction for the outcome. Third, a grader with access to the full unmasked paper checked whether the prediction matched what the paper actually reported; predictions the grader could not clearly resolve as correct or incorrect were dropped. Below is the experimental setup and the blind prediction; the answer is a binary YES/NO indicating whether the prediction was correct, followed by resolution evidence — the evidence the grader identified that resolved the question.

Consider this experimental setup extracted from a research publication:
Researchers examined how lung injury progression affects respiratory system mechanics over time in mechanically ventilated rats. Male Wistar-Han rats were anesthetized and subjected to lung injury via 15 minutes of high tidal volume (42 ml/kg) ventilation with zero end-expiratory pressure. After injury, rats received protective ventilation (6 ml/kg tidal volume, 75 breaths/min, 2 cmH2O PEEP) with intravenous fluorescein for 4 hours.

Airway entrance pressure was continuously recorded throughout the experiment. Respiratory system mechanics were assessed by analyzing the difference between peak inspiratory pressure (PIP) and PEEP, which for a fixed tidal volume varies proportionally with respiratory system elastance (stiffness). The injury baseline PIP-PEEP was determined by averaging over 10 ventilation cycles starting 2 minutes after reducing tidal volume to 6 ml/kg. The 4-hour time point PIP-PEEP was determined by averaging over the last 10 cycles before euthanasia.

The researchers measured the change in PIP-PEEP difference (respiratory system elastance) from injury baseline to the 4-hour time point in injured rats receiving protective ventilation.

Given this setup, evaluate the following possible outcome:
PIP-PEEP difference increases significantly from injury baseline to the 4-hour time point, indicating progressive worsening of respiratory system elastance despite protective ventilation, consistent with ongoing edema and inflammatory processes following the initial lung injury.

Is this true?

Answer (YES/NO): YES